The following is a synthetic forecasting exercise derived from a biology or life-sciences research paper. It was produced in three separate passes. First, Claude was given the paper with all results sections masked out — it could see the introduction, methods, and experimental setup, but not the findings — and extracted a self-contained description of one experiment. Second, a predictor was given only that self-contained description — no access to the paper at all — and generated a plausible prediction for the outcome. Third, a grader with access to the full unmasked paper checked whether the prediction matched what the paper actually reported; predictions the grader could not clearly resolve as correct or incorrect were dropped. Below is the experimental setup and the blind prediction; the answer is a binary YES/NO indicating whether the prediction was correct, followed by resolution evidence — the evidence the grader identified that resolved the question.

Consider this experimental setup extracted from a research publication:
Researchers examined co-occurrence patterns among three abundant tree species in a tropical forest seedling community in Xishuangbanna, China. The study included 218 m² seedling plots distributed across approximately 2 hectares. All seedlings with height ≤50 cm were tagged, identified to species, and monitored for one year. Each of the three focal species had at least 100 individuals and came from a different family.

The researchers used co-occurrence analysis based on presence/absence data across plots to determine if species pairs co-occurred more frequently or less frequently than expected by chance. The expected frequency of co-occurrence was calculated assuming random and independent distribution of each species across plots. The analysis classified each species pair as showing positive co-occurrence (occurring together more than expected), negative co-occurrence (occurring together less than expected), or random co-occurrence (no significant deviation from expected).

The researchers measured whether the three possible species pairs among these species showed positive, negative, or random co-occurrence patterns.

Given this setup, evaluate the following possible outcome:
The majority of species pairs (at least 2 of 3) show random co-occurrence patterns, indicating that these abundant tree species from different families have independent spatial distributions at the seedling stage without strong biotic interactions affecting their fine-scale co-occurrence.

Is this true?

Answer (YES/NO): NO